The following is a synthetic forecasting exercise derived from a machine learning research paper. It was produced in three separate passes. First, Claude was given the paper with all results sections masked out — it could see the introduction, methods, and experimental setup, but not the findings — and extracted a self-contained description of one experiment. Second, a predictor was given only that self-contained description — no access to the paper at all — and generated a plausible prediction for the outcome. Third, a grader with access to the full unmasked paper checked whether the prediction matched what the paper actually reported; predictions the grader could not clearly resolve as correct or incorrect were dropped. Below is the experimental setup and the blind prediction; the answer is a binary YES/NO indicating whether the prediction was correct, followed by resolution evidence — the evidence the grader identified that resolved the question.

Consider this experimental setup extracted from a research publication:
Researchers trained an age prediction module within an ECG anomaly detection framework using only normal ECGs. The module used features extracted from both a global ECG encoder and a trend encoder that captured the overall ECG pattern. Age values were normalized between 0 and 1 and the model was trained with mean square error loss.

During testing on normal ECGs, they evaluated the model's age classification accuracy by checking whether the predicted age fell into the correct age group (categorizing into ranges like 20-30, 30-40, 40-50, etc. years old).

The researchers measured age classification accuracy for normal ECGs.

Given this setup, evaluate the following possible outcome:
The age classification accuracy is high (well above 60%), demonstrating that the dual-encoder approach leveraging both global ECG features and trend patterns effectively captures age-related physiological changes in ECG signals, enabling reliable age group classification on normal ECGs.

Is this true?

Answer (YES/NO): YES